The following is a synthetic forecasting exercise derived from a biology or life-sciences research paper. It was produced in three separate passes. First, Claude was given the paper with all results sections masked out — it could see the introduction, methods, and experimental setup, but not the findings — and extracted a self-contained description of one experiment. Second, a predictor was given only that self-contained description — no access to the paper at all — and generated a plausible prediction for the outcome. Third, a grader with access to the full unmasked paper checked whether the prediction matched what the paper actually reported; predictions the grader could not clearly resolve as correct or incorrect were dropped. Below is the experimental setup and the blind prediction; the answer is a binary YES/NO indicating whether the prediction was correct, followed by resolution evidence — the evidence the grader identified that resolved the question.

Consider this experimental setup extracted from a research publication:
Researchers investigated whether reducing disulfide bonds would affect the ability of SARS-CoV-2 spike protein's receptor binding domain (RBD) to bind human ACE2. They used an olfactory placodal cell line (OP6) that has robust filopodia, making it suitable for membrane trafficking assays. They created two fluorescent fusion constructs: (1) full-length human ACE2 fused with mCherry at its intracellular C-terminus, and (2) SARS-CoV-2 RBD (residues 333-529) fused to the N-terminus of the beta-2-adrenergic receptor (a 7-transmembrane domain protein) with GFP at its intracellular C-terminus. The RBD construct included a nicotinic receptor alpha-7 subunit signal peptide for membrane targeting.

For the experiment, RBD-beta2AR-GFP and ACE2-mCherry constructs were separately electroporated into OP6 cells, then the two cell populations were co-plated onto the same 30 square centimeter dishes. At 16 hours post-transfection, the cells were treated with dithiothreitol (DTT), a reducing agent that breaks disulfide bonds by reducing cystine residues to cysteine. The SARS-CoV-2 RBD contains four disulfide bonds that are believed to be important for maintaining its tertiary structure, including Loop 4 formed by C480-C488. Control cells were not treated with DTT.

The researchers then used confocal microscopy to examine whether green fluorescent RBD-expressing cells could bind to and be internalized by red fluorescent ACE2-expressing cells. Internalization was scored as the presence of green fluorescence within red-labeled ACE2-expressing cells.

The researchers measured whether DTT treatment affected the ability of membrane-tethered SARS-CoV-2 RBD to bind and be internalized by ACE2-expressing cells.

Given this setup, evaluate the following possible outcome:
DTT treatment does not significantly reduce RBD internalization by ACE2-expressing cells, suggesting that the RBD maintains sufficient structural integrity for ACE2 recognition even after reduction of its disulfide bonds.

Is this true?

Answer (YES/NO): NO